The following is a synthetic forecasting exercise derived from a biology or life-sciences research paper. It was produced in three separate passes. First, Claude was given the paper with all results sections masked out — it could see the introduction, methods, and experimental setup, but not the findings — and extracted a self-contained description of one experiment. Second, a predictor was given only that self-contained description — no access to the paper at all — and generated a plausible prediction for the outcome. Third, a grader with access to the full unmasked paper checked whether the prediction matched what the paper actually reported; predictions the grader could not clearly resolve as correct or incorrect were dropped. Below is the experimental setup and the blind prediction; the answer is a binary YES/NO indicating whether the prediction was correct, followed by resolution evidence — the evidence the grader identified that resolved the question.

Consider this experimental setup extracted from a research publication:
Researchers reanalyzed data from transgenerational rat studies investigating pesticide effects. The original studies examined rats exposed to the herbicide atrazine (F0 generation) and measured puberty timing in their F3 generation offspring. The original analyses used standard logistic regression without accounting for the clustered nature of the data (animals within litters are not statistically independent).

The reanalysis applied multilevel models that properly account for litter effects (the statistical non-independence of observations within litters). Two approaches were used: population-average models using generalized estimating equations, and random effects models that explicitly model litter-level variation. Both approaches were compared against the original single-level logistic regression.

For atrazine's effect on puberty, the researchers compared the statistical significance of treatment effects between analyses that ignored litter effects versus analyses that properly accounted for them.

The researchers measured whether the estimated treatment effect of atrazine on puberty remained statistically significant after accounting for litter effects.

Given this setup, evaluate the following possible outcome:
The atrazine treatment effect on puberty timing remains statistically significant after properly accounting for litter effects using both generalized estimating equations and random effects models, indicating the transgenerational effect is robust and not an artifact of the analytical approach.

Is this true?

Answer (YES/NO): NO